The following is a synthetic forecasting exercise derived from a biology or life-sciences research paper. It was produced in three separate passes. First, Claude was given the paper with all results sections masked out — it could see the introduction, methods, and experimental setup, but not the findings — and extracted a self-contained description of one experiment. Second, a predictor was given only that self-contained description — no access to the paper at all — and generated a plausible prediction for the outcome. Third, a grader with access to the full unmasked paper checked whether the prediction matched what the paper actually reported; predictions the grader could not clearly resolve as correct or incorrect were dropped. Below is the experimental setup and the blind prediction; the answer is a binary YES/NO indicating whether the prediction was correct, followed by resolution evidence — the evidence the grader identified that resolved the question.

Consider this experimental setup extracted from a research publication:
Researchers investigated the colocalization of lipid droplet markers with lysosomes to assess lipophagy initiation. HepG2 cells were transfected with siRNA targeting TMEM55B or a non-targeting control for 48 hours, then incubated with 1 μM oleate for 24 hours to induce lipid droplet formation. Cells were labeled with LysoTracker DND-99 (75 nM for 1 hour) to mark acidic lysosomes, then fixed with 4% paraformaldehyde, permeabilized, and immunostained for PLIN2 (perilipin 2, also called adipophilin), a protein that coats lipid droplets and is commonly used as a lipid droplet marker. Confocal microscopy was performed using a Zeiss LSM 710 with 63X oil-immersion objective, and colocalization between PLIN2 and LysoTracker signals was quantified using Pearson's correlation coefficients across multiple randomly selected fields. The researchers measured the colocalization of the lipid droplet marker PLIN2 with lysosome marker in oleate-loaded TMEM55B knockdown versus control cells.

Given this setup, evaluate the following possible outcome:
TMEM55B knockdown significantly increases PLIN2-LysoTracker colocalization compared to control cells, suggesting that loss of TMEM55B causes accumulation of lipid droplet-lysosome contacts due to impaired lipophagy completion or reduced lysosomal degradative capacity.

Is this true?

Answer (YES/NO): NO